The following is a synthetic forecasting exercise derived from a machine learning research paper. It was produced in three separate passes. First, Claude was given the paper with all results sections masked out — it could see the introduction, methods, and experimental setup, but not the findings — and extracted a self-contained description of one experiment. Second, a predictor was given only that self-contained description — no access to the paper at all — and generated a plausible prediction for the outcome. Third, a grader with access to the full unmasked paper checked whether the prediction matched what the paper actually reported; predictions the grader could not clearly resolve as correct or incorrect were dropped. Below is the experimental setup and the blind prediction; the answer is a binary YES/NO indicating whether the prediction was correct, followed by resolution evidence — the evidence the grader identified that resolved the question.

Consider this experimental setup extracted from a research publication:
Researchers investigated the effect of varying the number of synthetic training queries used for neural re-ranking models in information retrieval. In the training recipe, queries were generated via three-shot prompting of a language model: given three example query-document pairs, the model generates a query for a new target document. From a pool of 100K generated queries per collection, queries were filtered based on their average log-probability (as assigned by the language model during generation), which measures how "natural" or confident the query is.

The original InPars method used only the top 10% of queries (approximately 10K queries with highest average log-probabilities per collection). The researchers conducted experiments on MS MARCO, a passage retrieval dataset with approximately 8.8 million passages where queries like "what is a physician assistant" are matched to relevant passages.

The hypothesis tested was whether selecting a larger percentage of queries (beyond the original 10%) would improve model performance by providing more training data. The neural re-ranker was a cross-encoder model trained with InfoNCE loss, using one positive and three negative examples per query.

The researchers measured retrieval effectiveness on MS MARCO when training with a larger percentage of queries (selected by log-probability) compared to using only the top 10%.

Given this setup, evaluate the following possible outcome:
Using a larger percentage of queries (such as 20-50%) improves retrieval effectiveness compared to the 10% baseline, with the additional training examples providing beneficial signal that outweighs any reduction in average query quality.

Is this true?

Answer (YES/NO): NO